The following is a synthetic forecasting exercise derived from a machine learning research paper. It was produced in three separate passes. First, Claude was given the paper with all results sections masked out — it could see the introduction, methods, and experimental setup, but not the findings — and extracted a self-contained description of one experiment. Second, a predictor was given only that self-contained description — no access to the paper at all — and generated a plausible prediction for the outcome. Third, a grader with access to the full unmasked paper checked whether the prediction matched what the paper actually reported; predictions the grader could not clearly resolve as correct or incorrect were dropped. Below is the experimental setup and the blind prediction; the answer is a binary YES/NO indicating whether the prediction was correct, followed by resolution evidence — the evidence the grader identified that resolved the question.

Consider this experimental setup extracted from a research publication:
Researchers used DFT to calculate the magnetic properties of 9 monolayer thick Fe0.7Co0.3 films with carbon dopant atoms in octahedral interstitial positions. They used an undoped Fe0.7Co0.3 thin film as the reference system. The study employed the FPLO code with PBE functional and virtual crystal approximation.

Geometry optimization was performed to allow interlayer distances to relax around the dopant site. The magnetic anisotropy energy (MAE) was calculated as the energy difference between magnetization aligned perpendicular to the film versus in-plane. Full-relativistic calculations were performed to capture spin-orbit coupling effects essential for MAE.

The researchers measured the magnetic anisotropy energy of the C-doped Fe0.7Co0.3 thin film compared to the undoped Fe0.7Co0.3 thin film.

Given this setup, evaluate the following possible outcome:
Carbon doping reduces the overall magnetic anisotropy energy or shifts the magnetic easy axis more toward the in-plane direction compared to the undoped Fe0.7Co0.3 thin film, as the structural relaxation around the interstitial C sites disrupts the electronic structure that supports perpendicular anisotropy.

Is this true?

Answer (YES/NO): YES